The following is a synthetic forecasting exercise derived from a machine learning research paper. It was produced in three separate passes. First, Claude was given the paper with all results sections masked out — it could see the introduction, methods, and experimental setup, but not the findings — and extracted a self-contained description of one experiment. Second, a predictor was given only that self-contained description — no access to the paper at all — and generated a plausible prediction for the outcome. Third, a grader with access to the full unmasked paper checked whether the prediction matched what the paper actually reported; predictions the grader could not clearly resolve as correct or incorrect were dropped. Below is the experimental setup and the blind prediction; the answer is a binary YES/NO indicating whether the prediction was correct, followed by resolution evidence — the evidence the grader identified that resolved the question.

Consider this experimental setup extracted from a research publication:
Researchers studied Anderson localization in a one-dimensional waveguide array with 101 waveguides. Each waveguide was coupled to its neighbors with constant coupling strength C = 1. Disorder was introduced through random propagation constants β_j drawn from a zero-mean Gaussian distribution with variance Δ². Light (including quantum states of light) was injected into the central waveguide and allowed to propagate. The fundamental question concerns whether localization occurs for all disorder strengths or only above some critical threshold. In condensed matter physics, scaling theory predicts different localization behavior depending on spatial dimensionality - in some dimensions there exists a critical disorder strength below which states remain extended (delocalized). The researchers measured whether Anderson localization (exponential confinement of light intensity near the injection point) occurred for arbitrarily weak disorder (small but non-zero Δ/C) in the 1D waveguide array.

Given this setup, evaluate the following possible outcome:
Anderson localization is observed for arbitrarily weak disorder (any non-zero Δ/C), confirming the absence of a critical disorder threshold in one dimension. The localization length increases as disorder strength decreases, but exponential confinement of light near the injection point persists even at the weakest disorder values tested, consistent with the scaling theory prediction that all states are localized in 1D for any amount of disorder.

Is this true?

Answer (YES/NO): NO